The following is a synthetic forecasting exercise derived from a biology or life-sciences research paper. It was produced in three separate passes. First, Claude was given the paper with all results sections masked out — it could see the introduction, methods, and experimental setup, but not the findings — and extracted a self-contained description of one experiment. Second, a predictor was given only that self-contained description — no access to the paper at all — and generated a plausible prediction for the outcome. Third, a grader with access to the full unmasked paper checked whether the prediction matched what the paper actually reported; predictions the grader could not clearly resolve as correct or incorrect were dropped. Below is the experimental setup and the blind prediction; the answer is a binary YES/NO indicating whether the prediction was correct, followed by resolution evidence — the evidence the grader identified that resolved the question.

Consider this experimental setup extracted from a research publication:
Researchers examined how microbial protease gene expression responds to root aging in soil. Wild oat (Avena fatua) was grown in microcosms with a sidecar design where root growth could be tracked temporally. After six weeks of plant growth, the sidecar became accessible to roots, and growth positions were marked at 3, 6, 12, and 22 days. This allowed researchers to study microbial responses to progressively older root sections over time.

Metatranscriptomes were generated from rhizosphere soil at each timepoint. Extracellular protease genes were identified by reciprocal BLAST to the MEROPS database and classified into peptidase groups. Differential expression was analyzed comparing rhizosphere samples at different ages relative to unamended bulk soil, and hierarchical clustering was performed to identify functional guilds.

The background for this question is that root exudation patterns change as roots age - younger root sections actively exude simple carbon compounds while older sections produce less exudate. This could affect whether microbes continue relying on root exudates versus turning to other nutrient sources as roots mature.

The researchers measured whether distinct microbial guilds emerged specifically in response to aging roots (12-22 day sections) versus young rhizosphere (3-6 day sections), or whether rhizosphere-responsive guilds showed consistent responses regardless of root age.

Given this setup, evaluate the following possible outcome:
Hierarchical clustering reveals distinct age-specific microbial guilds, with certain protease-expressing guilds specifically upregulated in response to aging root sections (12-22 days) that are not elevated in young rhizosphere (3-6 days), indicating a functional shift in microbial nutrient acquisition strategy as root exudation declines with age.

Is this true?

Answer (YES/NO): YES